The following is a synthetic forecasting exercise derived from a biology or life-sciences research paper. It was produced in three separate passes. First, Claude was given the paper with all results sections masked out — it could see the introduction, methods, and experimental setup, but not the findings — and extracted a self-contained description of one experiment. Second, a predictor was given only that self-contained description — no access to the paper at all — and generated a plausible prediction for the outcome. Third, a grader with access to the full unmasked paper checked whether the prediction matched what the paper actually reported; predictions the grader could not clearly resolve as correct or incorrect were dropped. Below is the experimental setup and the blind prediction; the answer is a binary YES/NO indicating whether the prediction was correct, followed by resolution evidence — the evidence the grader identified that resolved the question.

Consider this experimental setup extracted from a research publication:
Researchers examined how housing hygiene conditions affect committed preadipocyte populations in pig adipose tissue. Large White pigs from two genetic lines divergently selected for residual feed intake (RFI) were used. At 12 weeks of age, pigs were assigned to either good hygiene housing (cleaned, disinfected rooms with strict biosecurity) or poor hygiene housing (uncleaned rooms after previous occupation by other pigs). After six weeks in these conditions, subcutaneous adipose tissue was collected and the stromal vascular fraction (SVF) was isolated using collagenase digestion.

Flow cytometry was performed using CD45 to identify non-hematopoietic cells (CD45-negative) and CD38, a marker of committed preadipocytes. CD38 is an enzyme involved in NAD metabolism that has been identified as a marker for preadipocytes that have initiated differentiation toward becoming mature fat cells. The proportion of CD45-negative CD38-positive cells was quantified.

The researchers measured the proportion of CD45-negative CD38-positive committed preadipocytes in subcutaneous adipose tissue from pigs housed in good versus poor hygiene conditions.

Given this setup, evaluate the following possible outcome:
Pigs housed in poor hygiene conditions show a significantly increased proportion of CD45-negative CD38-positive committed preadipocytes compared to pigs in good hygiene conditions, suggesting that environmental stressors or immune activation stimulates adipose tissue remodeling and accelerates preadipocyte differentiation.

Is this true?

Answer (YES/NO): NO